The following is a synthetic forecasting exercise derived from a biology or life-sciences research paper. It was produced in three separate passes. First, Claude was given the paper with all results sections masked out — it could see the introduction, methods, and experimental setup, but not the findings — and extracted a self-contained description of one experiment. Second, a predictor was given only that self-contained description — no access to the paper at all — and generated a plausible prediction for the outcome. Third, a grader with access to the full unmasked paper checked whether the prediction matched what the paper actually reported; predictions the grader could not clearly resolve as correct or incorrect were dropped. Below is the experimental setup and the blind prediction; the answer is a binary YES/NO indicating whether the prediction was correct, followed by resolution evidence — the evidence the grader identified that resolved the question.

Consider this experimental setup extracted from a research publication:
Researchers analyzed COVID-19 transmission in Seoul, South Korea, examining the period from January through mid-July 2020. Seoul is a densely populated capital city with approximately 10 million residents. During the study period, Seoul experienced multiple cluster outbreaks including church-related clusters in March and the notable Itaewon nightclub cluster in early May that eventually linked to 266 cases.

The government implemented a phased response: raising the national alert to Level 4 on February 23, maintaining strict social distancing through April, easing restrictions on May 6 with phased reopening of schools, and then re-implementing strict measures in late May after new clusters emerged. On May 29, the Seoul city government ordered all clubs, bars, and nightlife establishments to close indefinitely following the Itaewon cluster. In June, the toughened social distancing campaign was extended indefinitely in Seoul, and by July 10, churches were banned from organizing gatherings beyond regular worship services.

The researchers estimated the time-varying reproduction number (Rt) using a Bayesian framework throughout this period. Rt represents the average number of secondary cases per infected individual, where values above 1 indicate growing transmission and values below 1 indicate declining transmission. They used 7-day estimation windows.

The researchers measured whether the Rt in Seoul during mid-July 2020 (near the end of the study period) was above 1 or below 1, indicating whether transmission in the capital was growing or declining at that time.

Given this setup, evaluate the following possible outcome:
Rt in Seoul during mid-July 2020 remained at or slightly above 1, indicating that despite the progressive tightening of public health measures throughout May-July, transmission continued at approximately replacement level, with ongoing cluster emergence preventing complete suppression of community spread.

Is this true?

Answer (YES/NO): NO